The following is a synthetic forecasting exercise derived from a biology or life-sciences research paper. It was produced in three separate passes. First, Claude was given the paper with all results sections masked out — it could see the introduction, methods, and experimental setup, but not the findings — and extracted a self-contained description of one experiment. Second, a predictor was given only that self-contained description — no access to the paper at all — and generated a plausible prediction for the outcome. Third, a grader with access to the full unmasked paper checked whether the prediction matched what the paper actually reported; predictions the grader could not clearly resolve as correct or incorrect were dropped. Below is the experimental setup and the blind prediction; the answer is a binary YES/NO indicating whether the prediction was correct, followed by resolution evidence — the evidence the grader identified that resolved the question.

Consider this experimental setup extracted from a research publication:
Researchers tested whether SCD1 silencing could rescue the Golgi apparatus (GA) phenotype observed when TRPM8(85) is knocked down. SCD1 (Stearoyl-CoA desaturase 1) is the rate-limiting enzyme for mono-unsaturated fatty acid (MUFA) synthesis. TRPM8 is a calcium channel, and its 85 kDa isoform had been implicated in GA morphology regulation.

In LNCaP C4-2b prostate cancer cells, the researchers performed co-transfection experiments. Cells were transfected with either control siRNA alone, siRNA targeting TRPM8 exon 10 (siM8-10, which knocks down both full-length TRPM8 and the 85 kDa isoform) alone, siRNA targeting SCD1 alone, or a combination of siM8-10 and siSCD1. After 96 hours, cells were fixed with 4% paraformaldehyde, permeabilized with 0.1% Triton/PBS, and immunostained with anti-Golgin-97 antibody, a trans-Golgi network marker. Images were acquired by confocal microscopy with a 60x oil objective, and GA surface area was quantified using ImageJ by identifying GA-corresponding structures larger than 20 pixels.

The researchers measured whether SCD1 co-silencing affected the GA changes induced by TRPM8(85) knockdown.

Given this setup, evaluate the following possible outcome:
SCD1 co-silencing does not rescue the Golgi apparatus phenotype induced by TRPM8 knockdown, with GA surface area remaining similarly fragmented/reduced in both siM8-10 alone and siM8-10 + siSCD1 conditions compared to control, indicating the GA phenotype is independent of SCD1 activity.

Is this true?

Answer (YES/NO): NO